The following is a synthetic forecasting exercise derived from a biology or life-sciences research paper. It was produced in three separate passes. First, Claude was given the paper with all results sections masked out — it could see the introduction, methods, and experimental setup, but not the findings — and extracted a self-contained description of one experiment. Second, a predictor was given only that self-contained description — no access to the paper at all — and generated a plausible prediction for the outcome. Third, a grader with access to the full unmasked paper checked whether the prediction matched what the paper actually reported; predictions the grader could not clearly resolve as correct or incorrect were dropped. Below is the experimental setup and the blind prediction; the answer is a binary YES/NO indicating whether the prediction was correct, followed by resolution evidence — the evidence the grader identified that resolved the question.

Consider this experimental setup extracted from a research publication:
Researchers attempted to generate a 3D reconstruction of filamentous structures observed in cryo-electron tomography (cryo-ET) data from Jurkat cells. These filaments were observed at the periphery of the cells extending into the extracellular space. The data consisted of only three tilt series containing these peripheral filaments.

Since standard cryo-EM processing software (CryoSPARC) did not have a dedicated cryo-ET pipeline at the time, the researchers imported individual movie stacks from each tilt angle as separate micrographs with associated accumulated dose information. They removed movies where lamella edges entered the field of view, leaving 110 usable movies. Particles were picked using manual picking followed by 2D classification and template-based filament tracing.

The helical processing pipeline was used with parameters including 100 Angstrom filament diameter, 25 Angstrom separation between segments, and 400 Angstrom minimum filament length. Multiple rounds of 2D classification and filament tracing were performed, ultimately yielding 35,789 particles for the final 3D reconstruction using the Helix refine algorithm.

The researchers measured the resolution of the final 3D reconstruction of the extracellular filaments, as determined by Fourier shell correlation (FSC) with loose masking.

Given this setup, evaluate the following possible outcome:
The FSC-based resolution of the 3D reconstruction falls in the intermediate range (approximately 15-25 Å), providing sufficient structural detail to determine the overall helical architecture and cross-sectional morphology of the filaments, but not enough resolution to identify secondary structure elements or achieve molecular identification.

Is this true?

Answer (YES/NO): NO